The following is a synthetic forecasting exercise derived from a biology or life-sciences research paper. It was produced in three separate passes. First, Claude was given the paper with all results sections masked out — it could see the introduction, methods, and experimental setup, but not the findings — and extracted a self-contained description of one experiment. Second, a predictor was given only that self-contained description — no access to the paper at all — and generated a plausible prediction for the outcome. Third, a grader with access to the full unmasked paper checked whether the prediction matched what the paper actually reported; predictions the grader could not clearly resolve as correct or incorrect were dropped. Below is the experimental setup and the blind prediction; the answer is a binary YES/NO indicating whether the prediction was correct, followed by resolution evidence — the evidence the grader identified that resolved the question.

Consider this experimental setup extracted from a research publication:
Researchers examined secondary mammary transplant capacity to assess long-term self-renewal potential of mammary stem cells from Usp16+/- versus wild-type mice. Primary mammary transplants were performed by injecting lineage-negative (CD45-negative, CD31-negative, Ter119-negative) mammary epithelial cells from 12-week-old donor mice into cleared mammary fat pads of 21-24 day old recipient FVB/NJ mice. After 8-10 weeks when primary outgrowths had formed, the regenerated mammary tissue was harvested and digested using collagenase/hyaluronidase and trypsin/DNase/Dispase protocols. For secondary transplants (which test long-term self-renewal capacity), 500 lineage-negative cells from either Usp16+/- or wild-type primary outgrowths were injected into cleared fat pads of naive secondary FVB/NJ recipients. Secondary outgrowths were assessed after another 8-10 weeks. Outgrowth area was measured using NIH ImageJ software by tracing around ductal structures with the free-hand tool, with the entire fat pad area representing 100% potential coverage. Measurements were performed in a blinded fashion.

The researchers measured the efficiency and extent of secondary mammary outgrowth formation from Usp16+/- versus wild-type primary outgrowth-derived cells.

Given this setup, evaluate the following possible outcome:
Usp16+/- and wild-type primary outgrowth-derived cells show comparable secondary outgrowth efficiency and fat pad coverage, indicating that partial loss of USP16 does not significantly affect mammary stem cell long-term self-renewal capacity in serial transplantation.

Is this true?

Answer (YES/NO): NO